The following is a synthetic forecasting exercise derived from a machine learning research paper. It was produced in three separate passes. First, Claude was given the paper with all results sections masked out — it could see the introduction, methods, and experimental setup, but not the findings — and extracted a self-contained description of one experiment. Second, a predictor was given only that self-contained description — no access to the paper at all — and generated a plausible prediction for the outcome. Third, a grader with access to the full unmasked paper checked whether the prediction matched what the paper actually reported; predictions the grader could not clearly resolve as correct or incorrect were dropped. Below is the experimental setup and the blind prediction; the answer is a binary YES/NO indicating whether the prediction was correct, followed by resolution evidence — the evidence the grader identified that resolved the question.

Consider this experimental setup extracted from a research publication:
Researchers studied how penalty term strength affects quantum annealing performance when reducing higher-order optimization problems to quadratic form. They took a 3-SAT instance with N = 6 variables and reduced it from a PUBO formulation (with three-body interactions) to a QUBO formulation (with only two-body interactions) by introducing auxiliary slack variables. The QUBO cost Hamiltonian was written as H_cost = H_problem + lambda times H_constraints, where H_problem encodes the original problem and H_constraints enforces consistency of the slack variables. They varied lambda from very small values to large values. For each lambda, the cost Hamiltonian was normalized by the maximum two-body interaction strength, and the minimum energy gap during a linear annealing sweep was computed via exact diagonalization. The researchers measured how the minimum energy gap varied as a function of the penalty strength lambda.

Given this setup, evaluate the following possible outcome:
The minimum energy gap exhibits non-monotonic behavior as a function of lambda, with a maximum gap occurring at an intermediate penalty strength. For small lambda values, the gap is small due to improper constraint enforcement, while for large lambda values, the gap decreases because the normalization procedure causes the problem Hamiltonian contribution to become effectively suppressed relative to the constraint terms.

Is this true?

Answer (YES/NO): YES